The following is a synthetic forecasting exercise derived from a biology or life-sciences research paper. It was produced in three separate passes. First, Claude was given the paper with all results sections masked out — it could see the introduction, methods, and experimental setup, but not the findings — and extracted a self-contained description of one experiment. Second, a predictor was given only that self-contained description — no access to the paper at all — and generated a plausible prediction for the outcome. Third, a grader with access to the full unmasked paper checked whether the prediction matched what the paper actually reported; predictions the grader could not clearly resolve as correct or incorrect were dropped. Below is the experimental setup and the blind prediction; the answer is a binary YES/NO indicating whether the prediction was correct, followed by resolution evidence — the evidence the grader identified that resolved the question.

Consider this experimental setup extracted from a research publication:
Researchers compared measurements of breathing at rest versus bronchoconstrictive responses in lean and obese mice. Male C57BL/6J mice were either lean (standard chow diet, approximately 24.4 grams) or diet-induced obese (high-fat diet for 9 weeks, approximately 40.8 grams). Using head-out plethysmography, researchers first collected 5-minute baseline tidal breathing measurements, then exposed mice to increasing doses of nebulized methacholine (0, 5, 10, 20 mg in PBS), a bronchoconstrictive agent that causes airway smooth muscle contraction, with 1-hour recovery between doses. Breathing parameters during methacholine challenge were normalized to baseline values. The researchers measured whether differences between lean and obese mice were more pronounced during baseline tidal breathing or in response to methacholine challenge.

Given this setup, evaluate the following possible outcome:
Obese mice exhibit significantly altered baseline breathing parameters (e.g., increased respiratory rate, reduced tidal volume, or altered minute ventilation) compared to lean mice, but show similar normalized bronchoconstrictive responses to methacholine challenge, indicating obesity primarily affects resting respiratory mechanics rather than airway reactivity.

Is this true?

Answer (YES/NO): NO